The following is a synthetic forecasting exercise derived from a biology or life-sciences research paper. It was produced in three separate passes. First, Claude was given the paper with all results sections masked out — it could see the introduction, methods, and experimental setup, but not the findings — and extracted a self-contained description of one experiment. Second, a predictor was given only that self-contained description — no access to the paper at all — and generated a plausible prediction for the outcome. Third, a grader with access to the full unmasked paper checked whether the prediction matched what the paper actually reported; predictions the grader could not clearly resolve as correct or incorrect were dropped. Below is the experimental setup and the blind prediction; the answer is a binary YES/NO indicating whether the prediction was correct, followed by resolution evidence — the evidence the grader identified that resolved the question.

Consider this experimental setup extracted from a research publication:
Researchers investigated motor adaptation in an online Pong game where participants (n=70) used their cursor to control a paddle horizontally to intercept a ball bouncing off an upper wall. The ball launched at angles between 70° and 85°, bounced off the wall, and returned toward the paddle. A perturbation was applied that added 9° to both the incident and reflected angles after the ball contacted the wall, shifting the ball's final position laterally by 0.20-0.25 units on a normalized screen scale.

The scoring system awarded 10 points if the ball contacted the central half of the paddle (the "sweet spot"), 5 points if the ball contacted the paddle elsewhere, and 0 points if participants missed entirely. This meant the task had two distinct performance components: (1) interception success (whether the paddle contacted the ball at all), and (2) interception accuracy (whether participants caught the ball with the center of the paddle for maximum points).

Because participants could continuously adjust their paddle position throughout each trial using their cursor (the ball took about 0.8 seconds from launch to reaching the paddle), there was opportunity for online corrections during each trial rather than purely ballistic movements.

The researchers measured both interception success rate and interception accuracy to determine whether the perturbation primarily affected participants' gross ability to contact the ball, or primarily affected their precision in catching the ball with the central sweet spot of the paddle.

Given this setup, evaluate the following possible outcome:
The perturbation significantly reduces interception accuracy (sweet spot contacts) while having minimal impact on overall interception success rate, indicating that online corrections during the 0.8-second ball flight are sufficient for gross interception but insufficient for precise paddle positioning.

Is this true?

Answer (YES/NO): NO